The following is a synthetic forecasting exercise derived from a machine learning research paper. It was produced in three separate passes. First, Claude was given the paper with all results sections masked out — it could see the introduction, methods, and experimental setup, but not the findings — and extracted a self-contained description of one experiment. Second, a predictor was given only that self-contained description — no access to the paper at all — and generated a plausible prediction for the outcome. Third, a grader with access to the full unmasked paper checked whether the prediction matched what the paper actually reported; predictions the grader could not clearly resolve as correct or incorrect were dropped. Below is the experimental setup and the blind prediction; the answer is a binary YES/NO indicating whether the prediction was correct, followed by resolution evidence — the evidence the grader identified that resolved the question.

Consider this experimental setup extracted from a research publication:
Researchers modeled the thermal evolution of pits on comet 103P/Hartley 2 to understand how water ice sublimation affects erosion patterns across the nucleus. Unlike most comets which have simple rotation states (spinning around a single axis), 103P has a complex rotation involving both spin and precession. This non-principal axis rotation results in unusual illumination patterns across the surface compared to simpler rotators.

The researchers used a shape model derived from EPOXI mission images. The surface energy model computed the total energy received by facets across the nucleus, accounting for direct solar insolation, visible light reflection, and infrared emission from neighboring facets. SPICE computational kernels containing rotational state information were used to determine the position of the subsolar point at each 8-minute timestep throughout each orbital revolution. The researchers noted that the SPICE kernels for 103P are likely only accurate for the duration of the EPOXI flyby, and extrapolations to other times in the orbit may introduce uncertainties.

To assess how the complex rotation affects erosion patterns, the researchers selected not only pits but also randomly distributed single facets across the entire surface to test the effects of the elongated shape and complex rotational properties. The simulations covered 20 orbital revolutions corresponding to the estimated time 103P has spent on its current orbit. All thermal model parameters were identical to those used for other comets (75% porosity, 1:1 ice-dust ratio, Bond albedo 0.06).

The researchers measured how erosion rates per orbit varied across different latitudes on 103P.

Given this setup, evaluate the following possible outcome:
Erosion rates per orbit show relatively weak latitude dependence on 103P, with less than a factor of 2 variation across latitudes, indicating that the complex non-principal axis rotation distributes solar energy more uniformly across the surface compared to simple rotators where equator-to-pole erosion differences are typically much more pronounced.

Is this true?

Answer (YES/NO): NO